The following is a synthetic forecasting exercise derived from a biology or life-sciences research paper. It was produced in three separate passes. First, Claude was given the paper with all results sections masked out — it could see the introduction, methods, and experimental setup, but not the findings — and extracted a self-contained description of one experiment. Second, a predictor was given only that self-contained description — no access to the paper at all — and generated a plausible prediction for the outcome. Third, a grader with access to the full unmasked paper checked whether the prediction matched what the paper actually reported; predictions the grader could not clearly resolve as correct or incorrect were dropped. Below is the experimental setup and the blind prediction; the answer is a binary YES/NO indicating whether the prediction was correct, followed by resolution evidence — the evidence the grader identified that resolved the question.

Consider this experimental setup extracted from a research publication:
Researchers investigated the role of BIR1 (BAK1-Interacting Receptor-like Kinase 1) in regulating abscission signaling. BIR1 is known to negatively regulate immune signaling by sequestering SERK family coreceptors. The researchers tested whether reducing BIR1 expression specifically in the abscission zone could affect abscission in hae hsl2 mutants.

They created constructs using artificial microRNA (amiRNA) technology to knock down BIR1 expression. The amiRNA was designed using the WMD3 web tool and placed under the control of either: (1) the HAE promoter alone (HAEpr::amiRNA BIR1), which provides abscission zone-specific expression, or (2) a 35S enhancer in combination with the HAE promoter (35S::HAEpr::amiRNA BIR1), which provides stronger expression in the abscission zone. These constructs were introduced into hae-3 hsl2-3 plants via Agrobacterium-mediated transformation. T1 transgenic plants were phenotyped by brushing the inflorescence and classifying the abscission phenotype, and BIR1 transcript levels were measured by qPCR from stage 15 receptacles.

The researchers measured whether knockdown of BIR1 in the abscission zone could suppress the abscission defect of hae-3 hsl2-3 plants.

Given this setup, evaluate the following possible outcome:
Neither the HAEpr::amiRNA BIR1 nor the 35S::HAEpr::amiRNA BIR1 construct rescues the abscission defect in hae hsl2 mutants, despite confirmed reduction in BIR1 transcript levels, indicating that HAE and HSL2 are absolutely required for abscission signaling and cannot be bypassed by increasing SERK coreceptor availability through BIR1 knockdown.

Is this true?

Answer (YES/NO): NO